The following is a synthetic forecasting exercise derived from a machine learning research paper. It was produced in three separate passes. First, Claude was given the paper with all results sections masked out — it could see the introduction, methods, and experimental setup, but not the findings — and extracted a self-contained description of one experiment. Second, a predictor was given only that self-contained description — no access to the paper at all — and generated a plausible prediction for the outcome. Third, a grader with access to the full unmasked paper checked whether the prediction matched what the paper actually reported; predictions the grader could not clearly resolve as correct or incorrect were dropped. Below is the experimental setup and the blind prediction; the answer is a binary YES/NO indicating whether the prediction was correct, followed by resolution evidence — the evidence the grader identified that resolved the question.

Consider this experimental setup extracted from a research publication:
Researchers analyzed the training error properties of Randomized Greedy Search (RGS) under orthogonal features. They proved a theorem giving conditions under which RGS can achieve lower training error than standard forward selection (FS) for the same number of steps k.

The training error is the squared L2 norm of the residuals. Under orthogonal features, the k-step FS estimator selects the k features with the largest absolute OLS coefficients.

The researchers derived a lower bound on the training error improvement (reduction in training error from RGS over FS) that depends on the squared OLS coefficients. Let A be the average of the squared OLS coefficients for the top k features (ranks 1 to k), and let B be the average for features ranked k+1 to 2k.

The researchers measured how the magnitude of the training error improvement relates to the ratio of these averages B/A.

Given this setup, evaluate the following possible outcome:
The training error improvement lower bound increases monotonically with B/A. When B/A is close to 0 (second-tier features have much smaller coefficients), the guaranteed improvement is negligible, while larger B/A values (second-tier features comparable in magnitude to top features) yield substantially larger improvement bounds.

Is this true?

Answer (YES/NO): YES